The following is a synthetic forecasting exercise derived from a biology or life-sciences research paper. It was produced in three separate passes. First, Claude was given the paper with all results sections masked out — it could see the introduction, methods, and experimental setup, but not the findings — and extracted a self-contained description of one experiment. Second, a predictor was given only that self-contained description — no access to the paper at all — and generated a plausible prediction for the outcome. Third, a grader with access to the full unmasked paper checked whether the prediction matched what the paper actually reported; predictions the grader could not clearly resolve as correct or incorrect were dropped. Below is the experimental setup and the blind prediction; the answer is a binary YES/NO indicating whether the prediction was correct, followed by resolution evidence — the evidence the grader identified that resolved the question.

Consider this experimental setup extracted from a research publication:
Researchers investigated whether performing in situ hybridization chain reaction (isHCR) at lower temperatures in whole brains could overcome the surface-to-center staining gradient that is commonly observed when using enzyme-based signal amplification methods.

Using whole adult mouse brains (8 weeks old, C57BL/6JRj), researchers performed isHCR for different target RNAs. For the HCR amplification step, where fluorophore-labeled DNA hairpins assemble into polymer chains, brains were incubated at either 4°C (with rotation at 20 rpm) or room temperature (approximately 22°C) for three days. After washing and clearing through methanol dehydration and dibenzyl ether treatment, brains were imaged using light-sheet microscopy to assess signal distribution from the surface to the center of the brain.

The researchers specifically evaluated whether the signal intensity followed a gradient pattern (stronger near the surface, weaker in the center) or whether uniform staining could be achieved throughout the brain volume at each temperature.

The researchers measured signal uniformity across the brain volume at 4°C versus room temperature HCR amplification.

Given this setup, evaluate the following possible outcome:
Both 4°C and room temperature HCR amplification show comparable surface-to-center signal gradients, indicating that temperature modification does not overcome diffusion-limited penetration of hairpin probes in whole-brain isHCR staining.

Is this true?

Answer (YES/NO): NO